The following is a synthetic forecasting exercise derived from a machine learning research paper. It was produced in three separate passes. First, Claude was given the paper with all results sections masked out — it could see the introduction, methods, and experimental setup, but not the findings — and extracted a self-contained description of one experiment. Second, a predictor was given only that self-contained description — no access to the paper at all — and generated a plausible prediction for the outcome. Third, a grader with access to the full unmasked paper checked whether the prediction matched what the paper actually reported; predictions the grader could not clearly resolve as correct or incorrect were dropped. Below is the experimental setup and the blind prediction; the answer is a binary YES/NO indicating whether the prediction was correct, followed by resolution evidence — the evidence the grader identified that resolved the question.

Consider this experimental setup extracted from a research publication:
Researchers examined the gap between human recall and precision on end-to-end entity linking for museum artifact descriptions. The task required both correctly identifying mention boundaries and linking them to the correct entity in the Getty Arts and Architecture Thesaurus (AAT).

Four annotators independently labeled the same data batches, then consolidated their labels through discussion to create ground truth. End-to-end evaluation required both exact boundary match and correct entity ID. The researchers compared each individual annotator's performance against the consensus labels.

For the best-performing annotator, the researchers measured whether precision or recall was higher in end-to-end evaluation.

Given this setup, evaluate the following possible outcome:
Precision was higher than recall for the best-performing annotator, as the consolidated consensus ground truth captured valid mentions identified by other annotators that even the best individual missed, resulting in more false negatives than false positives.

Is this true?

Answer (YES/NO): YES